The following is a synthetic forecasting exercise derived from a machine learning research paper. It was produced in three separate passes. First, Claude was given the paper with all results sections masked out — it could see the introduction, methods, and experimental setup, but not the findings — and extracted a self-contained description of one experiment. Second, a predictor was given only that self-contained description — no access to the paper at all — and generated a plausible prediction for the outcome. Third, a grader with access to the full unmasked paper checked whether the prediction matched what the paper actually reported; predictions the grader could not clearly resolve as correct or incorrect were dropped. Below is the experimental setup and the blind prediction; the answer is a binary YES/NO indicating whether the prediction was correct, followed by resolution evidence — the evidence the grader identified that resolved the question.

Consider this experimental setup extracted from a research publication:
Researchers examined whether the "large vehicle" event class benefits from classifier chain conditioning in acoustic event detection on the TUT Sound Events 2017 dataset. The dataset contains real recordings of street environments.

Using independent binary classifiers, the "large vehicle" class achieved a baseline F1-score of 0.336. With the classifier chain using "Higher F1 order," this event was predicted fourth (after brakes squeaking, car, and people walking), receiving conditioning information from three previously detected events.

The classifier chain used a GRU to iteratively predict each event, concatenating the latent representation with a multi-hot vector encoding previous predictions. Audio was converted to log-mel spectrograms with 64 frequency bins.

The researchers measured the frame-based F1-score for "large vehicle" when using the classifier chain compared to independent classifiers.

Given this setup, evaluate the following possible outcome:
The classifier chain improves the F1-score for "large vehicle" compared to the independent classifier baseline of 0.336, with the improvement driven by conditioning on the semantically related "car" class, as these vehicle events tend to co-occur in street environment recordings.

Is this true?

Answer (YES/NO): NO